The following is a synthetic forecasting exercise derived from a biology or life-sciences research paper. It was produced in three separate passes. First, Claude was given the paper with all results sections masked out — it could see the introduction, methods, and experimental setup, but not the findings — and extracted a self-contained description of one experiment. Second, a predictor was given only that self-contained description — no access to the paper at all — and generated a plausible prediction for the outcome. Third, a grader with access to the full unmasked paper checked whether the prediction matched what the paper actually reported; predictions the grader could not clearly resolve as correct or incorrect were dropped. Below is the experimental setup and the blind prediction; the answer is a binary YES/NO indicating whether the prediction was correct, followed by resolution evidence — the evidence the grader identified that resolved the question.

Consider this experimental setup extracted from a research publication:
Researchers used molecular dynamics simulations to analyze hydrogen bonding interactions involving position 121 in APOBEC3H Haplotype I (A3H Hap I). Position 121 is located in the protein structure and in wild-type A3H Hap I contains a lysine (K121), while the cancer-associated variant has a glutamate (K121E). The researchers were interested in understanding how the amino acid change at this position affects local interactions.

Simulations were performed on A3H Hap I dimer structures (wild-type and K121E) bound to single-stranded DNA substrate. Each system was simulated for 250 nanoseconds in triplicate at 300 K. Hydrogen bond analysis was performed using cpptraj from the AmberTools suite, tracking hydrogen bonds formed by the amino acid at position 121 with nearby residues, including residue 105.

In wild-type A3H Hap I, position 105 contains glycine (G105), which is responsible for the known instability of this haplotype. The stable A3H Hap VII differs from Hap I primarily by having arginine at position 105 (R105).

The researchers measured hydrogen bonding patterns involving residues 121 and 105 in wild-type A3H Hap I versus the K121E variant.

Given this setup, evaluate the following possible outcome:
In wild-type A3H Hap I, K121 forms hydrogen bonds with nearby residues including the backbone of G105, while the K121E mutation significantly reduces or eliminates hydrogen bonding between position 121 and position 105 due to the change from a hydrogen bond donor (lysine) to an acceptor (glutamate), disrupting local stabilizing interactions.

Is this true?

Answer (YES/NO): NO